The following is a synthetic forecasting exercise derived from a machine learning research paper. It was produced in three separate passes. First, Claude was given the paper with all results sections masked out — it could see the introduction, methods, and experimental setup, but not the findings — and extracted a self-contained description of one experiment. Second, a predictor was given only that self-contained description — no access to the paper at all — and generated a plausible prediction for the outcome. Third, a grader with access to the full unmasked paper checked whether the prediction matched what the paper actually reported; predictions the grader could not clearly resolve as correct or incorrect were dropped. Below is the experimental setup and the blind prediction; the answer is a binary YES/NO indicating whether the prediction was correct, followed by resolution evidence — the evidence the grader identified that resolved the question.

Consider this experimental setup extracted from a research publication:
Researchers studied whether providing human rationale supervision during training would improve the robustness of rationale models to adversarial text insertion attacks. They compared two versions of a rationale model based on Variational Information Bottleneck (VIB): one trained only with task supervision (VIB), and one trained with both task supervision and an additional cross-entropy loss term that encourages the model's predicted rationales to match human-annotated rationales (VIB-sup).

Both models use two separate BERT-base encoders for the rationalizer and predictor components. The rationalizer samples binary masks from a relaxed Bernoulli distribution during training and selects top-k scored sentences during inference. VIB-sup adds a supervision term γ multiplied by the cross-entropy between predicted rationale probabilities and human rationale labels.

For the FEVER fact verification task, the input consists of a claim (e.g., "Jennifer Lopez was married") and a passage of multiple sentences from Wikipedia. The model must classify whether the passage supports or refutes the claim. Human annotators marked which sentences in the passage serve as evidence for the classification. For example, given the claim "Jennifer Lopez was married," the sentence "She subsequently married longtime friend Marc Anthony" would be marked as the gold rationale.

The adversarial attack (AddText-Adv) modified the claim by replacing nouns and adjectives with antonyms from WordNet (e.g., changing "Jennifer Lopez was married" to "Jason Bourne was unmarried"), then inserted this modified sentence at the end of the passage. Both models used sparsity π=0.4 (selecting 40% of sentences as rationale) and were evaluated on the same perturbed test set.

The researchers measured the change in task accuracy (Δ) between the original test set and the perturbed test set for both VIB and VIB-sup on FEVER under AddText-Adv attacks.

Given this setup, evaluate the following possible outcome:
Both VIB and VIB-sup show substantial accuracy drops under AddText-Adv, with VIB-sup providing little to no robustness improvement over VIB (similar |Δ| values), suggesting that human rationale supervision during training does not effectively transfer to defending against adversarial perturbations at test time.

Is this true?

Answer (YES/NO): NO